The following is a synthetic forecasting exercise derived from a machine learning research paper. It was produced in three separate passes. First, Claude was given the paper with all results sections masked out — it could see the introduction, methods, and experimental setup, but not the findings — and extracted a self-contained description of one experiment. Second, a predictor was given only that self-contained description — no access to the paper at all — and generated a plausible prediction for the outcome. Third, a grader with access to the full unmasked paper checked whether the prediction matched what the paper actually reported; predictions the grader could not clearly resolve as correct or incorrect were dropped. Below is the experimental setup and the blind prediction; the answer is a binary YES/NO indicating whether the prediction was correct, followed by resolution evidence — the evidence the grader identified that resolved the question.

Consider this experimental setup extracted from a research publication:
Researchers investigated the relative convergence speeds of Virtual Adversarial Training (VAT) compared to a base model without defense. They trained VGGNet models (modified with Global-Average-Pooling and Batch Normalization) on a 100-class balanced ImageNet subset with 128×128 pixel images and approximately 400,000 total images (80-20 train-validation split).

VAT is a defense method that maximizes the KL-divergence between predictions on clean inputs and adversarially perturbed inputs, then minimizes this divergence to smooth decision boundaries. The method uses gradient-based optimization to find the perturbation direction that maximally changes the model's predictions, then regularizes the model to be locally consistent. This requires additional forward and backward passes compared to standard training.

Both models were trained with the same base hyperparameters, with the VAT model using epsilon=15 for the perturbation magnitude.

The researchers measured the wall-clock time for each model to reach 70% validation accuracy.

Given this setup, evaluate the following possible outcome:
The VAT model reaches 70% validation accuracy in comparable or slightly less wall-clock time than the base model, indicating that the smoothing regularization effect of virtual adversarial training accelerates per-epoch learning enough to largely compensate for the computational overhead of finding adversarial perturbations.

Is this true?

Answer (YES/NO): NO